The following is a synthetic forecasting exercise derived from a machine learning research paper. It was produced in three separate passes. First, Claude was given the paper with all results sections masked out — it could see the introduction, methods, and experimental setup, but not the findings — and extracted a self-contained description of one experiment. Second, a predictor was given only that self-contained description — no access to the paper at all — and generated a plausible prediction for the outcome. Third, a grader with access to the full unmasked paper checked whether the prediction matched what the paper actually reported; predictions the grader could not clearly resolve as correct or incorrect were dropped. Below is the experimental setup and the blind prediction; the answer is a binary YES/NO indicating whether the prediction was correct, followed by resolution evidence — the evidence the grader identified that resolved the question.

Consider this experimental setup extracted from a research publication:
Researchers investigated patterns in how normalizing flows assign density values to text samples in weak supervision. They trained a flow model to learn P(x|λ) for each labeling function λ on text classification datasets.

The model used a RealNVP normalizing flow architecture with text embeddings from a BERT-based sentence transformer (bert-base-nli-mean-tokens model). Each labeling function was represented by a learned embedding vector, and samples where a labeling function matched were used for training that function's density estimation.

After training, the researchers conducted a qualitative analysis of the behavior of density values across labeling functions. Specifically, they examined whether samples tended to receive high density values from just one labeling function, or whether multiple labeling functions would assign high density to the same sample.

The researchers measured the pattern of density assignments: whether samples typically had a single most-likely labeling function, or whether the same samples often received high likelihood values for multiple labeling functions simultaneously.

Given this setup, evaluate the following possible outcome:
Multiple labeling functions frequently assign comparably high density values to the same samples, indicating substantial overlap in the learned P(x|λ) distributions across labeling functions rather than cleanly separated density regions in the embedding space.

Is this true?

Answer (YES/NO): YES